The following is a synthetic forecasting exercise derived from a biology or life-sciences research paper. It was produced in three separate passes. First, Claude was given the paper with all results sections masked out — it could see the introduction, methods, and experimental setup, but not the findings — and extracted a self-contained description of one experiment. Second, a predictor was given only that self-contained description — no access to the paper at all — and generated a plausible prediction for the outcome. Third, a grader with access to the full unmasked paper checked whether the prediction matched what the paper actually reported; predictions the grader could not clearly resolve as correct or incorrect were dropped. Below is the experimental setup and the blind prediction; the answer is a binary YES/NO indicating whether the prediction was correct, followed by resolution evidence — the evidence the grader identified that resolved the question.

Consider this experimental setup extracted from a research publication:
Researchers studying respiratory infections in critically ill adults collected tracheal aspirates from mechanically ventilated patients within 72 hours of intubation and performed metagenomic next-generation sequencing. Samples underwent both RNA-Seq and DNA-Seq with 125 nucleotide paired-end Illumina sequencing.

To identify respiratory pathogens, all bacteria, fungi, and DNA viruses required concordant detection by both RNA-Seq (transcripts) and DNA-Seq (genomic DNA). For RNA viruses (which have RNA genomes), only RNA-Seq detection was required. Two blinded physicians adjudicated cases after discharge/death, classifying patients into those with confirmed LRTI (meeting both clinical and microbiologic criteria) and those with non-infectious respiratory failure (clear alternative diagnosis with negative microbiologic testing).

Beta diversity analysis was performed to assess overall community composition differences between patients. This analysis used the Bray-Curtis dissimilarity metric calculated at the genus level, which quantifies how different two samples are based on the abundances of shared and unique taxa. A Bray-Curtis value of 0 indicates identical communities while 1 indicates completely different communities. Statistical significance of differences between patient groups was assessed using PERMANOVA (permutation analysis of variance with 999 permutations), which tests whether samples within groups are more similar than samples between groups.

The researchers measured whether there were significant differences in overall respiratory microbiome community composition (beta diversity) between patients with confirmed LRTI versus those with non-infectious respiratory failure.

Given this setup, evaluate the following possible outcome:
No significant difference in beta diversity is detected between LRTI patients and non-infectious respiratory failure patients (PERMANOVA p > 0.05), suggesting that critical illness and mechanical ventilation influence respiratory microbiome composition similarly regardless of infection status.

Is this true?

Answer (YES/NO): NO